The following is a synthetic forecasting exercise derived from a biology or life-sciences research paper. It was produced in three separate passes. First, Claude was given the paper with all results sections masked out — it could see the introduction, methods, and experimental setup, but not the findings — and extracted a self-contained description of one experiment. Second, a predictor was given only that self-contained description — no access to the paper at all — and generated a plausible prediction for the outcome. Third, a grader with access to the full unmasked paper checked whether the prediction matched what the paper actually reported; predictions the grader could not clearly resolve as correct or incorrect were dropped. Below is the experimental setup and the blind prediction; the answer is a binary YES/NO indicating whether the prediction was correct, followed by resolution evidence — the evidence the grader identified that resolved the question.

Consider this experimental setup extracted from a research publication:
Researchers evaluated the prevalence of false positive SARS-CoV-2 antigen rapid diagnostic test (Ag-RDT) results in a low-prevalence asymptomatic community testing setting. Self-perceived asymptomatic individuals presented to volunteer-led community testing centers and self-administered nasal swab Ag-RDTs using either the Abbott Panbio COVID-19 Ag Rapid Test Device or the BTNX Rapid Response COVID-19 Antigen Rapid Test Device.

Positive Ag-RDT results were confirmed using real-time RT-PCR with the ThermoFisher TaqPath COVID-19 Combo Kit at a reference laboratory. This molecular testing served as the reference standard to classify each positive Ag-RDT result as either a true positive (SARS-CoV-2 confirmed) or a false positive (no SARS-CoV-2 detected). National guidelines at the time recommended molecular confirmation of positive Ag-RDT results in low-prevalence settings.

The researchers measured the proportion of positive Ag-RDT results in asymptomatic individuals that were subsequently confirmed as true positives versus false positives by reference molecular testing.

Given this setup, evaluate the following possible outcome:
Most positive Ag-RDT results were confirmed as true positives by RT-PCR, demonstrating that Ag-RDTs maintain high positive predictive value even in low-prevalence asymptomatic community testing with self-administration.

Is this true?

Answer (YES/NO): YES